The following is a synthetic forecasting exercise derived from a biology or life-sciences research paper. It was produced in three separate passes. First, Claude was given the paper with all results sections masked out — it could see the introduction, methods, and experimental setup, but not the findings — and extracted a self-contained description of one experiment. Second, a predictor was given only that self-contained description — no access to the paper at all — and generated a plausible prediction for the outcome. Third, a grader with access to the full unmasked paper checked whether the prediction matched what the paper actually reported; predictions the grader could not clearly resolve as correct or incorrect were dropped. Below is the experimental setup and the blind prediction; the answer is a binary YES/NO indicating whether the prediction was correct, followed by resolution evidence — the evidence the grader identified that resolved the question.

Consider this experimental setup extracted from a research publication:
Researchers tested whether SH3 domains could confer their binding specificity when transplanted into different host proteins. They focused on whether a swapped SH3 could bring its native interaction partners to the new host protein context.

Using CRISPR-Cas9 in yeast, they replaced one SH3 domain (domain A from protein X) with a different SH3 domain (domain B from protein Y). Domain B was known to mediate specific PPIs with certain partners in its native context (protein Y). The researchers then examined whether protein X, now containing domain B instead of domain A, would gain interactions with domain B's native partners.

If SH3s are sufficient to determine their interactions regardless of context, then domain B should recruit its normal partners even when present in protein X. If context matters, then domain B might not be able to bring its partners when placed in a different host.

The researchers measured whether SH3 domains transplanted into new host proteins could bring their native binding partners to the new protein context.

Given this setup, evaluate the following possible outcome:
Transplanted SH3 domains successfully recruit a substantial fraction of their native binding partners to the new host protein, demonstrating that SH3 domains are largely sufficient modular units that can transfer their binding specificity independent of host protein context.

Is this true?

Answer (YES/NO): NO